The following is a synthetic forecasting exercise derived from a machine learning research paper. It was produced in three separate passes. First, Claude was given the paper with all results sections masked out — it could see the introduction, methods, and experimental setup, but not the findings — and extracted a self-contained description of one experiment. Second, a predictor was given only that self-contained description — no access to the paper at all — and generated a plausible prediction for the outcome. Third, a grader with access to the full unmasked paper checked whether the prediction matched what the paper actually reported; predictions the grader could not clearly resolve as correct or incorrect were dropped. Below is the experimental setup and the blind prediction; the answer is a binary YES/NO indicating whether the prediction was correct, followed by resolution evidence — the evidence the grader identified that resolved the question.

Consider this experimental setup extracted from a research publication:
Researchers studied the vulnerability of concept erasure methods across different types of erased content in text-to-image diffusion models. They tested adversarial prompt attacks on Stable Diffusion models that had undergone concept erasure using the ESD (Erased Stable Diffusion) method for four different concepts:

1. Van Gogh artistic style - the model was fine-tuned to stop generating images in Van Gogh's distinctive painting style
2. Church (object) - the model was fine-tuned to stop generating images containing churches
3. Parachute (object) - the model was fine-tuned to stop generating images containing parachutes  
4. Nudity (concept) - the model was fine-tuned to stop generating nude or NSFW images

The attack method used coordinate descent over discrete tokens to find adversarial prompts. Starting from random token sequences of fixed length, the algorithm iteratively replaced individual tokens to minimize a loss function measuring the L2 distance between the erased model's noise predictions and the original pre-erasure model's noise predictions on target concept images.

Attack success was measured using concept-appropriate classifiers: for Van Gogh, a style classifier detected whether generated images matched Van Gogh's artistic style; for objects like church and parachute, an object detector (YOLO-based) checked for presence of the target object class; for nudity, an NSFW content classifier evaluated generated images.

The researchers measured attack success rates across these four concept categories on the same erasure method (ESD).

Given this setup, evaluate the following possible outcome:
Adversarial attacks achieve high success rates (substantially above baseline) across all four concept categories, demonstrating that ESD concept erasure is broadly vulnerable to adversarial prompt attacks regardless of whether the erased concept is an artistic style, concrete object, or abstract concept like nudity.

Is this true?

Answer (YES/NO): YES